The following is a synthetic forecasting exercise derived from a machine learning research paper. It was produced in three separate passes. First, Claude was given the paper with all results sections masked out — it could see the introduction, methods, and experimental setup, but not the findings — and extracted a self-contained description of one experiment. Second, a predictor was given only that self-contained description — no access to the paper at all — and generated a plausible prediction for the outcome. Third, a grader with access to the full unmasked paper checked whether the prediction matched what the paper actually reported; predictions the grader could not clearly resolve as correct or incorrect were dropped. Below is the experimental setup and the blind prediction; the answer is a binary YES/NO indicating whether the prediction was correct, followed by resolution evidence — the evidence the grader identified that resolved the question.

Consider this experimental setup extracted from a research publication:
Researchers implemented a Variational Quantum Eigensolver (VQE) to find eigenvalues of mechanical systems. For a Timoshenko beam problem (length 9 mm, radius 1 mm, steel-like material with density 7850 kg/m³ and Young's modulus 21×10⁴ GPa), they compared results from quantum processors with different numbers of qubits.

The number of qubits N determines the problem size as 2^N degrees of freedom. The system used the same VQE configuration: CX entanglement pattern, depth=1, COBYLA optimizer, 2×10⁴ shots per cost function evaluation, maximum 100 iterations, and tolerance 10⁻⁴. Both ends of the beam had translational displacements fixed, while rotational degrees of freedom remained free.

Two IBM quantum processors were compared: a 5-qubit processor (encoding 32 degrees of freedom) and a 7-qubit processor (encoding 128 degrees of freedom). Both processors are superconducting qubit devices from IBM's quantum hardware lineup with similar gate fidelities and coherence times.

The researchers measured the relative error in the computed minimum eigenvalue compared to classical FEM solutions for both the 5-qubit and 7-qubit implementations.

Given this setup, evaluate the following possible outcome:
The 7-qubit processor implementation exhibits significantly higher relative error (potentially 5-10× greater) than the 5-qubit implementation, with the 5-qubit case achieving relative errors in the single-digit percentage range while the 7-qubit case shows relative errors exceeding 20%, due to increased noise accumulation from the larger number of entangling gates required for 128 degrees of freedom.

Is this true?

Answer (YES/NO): NO